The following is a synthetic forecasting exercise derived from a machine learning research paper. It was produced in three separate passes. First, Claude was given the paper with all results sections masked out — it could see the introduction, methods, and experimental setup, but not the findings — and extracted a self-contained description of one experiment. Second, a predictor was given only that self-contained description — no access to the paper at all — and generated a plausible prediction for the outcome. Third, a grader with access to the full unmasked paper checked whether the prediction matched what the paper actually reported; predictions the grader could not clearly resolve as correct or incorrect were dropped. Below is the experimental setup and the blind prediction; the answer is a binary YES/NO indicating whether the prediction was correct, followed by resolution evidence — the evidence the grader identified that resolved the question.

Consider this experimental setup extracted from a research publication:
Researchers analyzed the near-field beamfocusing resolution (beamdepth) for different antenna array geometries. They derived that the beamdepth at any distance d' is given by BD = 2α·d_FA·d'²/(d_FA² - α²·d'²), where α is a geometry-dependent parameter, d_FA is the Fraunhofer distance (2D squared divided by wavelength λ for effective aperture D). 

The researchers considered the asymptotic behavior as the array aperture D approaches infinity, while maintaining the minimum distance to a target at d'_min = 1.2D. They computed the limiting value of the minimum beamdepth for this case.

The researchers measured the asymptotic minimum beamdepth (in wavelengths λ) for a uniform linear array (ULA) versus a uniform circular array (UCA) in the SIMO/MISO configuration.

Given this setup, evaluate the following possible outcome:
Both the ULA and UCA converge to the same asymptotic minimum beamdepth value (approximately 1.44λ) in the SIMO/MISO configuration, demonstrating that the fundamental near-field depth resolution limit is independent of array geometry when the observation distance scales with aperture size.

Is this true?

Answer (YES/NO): NO